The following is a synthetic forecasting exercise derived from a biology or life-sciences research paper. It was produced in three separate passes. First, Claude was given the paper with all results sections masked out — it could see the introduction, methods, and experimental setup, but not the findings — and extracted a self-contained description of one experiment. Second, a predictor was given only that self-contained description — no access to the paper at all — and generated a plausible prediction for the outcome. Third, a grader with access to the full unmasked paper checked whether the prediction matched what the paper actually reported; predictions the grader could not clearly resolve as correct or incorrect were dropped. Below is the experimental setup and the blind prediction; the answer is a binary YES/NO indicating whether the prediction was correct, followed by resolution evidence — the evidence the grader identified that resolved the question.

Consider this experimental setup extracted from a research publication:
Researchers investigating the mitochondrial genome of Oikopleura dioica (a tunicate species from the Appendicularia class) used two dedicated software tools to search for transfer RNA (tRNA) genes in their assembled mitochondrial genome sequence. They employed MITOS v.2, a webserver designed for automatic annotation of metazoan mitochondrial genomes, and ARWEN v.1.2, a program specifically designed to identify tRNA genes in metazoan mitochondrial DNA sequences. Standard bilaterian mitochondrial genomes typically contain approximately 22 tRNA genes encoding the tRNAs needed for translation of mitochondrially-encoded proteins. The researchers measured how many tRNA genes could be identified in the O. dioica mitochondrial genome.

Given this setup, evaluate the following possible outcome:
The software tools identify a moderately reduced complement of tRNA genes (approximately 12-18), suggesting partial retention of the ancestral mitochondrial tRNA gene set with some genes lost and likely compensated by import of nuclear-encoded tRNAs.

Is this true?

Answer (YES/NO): NO